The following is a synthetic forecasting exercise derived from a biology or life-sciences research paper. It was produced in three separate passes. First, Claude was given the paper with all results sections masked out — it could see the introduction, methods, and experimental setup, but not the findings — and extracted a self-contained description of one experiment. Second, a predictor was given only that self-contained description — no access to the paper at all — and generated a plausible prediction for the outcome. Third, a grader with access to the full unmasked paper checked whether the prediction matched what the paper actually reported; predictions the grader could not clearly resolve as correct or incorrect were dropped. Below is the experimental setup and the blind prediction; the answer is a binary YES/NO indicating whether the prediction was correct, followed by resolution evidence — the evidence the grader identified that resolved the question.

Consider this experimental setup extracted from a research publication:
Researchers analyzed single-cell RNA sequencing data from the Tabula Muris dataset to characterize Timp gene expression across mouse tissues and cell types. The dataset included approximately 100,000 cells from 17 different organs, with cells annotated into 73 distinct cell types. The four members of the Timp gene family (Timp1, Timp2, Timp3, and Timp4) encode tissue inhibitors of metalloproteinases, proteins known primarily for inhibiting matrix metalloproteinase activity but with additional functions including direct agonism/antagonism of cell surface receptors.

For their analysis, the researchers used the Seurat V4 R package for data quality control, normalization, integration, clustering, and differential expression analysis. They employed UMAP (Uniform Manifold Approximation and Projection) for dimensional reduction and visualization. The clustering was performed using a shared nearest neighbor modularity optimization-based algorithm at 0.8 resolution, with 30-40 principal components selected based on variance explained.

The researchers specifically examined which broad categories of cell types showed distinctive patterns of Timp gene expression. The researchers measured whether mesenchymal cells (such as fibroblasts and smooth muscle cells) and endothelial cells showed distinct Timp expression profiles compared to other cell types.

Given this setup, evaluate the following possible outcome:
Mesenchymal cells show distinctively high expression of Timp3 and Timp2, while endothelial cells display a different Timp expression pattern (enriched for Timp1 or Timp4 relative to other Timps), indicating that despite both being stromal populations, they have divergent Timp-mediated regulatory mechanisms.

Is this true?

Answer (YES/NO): NO